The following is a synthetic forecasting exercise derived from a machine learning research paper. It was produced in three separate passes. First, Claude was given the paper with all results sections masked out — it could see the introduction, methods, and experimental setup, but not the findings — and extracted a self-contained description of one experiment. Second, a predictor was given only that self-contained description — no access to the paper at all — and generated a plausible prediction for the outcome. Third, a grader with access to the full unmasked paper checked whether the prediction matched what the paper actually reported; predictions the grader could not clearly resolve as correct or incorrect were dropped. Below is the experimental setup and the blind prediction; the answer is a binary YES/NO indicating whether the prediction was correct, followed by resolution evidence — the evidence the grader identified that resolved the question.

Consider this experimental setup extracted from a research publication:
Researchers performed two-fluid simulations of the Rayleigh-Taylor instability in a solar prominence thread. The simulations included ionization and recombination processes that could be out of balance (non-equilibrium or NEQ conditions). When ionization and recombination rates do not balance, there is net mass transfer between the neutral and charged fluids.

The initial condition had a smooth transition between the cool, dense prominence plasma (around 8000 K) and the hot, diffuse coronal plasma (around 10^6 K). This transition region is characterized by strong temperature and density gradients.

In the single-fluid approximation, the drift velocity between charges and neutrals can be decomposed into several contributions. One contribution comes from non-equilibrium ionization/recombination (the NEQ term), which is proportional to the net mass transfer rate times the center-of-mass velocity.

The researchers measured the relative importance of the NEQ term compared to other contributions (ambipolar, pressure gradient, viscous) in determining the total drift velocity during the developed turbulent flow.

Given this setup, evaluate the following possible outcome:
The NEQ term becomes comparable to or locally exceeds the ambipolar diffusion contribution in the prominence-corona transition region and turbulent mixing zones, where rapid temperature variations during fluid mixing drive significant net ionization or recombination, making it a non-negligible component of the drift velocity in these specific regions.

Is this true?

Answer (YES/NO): NO